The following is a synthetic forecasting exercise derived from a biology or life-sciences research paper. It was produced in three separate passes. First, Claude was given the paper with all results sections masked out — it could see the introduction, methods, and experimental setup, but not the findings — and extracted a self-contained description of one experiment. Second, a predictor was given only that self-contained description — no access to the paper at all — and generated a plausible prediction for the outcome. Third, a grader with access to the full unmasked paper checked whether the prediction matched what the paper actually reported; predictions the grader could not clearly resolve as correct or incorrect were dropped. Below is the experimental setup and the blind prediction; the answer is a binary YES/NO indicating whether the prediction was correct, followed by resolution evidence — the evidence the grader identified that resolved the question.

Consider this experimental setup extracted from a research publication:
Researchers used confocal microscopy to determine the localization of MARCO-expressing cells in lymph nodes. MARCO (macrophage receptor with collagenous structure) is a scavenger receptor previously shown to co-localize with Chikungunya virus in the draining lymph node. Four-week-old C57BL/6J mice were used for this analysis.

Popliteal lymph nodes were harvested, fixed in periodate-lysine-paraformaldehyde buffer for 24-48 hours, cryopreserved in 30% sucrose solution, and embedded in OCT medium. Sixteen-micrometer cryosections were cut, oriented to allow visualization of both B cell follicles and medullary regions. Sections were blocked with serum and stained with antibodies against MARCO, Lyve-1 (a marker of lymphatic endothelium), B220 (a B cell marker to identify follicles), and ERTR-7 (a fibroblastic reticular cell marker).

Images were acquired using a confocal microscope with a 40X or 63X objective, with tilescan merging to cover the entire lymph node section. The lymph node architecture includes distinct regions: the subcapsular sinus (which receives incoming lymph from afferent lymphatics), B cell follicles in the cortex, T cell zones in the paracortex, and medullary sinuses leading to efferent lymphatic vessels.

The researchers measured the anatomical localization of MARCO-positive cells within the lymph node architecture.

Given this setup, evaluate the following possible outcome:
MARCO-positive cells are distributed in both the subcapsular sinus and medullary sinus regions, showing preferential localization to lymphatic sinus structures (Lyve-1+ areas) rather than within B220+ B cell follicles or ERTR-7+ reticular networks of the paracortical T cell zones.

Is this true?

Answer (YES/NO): NO